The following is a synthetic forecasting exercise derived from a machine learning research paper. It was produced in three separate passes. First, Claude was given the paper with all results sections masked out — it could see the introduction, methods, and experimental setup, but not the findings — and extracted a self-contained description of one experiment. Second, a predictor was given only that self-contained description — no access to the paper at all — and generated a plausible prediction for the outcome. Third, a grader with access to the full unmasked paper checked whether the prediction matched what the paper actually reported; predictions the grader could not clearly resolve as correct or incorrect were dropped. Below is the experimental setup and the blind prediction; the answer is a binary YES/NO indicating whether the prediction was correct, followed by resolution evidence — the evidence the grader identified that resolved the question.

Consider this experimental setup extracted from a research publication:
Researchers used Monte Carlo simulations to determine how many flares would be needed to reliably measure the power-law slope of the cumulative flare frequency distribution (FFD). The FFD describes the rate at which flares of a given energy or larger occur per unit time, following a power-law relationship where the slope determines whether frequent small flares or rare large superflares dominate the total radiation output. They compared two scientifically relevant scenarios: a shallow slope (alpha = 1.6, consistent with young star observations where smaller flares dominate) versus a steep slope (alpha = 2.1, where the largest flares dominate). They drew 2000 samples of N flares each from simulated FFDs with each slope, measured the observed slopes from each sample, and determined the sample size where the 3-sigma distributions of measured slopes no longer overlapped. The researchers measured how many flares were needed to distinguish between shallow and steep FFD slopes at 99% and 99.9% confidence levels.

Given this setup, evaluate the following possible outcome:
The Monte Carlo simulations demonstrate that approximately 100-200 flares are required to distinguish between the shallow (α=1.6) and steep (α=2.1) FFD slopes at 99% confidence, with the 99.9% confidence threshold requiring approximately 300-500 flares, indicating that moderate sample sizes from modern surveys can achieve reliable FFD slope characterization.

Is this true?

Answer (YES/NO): NO